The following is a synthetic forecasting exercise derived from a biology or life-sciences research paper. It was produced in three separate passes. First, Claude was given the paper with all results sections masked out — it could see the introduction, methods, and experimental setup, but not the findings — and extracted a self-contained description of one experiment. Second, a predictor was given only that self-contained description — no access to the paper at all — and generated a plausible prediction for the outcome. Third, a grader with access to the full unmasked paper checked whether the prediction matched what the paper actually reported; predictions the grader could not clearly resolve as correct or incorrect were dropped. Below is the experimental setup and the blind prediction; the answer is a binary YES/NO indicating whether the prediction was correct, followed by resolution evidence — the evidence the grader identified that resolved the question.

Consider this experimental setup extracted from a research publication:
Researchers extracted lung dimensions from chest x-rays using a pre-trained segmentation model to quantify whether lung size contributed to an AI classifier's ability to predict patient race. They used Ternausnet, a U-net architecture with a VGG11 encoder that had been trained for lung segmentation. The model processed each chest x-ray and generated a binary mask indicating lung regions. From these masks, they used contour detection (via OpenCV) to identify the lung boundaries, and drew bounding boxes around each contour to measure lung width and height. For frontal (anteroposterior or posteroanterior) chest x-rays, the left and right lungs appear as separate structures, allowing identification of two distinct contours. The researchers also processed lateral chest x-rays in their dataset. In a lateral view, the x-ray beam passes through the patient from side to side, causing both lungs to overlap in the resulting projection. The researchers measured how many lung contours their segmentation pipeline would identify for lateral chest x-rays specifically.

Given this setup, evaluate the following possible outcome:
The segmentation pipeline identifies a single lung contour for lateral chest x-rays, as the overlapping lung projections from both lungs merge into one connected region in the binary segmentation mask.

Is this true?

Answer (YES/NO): YES